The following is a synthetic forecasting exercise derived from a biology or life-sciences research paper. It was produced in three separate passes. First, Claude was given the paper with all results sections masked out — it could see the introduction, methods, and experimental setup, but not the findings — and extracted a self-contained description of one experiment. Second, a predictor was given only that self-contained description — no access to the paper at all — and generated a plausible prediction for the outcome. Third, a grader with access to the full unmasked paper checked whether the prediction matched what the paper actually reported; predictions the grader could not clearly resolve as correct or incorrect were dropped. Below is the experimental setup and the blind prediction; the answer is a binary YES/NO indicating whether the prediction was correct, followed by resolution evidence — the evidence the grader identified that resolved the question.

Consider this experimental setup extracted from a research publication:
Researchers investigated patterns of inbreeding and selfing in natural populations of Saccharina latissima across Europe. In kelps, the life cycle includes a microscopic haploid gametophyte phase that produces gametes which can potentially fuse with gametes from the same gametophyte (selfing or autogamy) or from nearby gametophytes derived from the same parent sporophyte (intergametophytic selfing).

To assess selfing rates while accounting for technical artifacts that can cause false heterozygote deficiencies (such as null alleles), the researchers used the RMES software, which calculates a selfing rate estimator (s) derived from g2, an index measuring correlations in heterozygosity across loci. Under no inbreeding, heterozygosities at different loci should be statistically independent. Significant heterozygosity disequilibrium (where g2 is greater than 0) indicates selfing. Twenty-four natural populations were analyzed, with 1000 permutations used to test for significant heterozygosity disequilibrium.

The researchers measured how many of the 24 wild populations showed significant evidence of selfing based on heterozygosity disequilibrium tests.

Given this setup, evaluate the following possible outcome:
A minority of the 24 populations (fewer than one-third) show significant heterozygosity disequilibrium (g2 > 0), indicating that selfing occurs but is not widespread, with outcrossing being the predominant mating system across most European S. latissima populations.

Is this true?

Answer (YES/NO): YES